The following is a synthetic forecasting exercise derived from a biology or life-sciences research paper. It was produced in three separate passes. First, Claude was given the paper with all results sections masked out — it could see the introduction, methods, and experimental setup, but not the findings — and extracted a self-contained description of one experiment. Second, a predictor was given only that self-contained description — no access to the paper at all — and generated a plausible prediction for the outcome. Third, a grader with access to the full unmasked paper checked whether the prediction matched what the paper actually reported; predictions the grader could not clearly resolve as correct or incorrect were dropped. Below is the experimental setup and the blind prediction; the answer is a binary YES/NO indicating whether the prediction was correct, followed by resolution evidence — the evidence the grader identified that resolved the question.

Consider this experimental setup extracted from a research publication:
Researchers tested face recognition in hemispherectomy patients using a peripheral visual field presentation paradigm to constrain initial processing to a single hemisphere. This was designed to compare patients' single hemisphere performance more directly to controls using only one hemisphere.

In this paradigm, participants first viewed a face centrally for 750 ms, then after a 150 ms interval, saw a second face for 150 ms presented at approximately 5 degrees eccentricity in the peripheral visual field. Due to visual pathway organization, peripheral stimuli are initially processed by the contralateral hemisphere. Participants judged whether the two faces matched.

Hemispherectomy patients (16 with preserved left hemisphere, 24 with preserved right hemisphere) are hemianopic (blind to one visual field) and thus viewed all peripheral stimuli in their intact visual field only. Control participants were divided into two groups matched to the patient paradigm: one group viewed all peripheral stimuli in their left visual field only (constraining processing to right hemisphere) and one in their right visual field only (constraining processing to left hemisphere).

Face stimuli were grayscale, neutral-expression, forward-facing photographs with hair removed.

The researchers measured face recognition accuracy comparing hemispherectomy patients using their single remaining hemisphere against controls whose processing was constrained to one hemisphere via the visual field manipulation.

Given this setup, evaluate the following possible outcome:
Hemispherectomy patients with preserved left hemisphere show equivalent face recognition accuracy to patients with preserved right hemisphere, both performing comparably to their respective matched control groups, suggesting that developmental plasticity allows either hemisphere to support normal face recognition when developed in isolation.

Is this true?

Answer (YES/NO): NO